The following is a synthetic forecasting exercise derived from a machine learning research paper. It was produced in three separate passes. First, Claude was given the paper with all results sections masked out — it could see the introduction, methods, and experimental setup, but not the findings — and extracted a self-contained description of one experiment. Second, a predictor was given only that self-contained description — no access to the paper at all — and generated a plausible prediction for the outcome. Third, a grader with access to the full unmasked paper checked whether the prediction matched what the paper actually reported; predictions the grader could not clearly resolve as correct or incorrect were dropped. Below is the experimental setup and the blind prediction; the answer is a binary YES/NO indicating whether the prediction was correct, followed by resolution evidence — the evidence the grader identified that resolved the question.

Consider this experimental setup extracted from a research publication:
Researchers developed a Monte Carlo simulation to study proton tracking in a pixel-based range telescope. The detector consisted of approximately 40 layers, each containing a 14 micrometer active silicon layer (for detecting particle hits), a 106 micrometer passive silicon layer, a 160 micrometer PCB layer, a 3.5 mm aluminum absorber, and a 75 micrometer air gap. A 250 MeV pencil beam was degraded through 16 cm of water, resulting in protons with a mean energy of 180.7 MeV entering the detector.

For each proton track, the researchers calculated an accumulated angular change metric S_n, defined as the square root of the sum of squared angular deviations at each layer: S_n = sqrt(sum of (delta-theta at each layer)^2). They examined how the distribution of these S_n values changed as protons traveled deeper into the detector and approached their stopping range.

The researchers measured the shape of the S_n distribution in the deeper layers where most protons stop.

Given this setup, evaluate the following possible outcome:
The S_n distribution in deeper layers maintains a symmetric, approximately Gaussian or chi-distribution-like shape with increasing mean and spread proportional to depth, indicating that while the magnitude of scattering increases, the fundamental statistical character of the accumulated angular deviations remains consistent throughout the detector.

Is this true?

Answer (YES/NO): NO